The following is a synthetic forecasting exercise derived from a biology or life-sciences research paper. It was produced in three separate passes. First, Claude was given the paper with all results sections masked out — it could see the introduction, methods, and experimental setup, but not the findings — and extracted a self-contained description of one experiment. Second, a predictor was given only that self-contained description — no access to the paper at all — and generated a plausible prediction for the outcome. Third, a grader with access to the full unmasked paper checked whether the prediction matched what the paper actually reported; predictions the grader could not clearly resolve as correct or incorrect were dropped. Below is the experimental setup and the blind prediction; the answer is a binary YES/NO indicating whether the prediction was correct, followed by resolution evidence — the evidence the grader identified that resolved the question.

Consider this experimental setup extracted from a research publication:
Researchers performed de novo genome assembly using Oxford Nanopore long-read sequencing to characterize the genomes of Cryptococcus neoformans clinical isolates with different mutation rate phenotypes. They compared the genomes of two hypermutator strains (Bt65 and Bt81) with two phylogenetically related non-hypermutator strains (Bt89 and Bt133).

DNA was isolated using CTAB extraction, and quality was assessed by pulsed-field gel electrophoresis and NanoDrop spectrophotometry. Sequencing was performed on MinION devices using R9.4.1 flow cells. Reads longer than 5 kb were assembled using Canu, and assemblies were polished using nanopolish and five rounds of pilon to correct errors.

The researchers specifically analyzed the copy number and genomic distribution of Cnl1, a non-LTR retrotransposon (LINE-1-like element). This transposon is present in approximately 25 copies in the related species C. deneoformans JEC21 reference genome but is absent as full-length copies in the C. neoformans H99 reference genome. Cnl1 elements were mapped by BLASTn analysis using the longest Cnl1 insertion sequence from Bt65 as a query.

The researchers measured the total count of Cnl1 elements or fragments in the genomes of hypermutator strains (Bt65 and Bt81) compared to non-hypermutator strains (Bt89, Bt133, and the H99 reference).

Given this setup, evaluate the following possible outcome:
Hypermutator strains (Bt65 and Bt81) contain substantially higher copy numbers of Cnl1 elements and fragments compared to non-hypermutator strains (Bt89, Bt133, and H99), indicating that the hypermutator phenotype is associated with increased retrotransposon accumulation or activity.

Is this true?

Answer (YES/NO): YES